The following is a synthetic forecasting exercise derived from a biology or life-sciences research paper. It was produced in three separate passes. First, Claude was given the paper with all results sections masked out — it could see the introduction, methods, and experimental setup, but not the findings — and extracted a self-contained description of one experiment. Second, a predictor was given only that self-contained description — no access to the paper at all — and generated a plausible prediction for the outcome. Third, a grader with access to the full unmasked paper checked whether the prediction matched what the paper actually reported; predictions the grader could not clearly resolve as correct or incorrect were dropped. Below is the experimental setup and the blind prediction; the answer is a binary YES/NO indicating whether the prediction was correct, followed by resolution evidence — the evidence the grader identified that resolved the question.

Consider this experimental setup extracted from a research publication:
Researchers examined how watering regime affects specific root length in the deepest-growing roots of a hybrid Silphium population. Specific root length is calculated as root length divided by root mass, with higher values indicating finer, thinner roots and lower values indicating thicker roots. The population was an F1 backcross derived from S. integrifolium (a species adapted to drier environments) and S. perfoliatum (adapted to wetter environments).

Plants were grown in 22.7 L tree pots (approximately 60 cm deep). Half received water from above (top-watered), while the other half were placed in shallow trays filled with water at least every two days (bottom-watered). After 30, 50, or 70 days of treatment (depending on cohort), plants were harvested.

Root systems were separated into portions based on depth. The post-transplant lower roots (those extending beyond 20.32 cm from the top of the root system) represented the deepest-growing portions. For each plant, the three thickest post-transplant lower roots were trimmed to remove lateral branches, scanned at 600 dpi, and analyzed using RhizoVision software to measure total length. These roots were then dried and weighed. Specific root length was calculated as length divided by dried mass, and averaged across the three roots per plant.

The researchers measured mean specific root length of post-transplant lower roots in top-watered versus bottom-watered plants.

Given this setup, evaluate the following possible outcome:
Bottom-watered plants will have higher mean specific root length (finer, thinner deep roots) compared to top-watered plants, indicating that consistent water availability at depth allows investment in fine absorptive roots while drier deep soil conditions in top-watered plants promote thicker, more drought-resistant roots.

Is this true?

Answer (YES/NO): YES